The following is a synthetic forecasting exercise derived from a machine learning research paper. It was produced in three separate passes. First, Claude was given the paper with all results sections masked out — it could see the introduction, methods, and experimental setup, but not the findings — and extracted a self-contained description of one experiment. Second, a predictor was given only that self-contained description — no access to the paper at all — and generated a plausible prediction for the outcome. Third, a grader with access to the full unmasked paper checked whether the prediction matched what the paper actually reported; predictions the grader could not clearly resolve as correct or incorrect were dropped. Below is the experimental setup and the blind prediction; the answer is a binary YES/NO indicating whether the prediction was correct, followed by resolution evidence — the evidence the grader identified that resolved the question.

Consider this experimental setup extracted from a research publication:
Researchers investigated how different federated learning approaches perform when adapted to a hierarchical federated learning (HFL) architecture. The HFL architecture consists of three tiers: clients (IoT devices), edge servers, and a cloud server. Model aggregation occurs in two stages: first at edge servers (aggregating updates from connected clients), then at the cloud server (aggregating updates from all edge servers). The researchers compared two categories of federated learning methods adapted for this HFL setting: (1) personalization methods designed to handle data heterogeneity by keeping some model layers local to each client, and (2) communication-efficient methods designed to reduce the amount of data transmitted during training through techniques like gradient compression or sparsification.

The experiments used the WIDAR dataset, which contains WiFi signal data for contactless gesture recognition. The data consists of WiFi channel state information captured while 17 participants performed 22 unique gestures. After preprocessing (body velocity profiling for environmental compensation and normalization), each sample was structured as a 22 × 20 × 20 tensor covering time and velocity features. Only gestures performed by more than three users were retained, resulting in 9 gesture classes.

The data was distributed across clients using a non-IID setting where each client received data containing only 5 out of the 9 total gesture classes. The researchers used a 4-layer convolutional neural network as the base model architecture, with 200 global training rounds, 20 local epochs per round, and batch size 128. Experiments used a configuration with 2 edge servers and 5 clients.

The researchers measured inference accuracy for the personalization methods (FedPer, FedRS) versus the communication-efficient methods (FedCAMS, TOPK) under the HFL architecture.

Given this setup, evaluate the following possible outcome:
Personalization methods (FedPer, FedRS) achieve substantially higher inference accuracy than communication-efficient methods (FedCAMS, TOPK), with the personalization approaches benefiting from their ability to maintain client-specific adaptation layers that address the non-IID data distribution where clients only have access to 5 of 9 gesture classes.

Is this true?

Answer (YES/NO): YES